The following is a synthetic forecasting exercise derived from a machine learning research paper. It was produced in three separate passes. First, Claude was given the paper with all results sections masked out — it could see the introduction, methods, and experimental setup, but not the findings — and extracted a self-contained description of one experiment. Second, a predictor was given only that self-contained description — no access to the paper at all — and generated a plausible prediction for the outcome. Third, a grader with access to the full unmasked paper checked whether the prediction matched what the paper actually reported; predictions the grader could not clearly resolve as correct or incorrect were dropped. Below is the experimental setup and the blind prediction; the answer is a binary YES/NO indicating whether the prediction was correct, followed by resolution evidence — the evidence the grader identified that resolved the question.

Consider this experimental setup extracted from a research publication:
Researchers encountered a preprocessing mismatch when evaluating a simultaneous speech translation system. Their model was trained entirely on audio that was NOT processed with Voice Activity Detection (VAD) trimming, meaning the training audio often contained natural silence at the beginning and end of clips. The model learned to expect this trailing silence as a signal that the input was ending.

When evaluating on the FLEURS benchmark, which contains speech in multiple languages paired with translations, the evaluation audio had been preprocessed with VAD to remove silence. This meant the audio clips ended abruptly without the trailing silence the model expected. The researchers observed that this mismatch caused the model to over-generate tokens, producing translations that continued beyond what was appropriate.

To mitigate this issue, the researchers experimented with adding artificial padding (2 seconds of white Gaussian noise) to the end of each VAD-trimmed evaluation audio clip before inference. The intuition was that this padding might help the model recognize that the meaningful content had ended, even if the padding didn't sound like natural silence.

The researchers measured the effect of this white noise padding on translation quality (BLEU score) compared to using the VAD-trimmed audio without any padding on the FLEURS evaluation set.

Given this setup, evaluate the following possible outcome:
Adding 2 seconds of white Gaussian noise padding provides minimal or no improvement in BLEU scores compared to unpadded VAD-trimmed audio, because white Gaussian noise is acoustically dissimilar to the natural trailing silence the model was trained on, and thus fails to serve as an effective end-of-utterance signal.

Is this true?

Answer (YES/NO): NO